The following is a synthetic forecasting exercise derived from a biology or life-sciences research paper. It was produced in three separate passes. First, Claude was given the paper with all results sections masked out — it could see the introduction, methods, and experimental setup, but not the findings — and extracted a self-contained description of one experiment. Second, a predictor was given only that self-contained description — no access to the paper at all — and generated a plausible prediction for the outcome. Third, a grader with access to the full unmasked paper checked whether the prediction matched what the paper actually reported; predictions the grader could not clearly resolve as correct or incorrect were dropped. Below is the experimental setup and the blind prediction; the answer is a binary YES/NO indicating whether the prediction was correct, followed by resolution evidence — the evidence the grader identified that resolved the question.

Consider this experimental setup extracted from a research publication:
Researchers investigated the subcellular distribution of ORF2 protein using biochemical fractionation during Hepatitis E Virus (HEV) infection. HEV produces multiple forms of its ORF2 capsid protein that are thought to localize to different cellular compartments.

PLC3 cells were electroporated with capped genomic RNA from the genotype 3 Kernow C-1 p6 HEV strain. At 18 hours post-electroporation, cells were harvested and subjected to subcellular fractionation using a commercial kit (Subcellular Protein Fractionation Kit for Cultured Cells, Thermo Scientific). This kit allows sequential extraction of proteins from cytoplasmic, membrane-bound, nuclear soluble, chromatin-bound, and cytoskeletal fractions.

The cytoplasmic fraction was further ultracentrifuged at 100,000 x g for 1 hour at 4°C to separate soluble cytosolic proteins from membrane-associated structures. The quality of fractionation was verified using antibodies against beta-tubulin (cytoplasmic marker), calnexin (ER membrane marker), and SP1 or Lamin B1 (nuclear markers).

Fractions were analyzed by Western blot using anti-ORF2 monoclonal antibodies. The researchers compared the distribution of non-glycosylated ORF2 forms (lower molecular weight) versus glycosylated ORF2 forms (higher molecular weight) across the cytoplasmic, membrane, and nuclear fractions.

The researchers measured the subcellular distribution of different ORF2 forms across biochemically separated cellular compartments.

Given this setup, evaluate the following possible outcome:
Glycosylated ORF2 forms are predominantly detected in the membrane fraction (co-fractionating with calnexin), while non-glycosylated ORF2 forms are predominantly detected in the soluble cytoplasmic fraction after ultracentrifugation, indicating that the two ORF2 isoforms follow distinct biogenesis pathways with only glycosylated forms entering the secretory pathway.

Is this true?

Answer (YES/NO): NO